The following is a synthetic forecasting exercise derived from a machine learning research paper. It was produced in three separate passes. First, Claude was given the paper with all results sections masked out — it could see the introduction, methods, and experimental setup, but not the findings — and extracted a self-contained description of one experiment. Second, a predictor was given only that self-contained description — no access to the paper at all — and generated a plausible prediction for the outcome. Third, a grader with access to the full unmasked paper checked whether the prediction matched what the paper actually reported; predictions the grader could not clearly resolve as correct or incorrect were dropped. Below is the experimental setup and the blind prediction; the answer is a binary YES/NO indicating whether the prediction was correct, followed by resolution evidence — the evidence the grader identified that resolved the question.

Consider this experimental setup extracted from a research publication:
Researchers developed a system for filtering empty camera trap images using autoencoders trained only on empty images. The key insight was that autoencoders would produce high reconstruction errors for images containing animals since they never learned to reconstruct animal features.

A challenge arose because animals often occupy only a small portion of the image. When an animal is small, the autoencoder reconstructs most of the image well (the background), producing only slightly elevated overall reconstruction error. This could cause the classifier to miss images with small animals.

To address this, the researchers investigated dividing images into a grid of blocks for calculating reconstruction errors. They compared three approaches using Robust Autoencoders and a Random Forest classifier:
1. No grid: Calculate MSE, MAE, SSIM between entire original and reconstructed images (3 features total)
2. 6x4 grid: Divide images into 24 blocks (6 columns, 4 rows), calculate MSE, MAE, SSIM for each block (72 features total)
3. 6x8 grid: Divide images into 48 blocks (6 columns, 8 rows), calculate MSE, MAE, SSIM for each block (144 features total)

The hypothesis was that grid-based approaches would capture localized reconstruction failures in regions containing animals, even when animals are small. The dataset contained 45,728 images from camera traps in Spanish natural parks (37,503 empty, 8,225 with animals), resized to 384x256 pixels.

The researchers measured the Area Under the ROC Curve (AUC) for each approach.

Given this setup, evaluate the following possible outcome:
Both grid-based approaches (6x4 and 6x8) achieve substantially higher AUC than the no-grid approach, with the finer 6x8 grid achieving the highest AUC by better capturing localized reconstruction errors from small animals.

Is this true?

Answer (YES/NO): NO